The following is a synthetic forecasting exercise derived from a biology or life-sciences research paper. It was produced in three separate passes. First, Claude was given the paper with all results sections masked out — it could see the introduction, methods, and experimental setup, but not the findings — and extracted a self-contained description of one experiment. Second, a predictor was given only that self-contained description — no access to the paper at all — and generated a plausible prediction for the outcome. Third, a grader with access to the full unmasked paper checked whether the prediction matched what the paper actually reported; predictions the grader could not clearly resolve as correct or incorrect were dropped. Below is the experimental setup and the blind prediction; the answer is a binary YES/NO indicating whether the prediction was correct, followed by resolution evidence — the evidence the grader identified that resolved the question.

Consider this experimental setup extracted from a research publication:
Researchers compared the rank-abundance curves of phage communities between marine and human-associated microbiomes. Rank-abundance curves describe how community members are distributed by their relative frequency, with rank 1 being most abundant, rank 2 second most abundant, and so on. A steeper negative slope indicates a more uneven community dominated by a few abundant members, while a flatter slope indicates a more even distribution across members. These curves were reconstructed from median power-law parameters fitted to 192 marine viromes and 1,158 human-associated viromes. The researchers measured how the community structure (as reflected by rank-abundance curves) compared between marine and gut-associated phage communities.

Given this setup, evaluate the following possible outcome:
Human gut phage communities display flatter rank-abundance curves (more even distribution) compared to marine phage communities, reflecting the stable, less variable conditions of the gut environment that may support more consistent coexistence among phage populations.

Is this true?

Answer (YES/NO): NO